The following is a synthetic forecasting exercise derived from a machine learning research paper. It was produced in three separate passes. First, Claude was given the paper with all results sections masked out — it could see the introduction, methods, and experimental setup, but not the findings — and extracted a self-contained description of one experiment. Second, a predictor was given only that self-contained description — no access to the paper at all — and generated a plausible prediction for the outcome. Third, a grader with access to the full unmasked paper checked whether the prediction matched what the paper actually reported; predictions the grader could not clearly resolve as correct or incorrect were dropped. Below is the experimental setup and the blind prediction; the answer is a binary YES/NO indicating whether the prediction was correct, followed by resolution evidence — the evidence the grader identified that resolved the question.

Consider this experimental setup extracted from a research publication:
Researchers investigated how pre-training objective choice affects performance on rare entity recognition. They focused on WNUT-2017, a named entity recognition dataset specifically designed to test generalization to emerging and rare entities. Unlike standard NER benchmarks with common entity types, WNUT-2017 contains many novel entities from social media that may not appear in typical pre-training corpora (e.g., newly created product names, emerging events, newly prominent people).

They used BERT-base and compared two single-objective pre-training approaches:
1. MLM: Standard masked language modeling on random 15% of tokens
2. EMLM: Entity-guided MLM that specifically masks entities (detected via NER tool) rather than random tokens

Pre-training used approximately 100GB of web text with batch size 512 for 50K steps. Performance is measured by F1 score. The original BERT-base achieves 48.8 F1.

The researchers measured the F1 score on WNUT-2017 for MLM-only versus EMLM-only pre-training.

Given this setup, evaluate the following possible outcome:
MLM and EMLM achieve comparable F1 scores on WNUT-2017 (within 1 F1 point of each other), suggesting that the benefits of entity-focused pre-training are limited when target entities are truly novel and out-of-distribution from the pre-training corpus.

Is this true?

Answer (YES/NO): NO